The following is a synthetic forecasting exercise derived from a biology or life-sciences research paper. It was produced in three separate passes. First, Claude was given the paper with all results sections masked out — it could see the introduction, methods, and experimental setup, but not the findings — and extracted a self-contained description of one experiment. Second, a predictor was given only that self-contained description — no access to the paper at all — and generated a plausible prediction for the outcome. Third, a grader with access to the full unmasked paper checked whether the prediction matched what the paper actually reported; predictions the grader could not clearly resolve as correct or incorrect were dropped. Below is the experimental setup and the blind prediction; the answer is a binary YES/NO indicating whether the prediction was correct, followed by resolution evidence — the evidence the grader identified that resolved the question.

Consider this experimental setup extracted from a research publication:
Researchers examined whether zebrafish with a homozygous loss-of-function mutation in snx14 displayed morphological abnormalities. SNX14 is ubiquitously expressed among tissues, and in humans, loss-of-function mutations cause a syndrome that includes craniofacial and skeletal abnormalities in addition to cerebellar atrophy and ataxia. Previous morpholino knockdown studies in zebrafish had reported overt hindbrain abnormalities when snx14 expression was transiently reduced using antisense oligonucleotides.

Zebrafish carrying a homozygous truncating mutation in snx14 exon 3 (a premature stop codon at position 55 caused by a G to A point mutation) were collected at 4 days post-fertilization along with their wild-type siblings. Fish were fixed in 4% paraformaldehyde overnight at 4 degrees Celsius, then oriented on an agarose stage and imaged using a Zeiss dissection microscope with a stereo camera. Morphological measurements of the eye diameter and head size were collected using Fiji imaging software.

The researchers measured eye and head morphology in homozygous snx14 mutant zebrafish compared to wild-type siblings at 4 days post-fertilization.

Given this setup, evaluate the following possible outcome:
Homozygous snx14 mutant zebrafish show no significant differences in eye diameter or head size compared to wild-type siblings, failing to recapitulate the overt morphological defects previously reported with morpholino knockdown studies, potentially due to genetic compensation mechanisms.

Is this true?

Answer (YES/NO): YES